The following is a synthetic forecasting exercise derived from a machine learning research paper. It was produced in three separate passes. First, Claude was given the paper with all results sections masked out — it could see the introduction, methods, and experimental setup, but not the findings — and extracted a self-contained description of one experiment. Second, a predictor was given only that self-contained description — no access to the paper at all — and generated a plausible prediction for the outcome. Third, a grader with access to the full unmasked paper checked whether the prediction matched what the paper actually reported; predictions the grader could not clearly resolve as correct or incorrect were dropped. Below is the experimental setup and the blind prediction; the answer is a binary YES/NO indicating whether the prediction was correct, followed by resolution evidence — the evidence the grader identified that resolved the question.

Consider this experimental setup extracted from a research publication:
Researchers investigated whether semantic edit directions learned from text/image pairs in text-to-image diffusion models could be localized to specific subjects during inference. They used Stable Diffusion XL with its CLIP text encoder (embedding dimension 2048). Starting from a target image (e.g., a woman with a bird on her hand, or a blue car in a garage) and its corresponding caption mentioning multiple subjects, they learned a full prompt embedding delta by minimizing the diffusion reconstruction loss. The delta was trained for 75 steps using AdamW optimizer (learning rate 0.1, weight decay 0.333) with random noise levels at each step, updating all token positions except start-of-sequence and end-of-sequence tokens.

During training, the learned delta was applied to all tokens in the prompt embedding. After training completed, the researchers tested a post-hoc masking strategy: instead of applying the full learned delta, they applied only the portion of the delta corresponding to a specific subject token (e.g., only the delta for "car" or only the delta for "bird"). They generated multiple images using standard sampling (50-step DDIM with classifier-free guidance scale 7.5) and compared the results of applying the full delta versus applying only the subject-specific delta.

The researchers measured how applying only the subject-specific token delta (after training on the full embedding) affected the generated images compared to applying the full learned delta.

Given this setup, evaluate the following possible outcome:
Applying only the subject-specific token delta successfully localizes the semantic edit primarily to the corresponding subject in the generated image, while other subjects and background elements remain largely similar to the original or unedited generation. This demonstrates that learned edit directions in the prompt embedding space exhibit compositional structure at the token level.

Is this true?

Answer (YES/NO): YES